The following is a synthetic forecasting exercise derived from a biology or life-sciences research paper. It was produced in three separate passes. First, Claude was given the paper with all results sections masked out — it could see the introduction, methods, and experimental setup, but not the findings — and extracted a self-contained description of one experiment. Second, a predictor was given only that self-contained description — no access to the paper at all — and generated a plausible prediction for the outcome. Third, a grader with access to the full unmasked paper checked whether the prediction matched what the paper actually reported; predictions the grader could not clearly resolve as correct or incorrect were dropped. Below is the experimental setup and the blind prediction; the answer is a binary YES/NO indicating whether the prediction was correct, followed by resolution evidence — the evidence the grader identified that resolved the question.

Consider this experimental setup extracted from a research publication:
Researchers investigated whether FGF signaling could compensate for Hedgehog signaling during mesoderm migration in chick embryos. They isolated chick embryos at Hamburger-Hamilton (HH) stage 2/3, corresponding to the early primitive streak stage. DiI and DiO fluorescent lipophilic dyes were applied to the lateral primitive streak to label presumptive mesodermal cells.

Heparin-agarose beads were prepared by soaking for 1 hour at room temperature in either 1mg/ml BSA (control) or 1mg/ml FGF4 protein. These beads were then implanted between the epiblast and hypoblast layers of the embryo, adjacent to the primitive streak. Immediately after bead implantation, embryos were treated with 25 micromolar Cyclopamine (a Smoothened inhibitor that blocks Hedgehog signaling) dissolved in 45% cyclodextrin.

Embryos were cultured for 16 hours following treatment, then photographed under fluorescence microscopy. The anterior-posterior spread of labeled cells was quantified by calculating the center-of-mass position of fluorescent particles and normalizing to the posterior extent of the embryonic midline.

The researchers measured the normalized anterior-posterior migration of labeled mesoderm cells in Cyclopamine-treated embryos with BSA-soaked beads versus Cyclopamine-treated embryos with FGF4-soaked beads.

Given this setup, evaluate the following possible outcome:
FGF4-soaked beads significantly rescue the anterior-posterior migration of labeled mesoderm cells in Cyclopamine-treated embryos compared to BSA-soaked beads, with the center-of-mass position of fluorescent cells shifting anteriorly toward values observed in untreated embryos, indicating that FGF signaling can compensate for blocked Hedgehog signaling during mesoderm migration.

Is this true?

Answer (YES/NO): YES